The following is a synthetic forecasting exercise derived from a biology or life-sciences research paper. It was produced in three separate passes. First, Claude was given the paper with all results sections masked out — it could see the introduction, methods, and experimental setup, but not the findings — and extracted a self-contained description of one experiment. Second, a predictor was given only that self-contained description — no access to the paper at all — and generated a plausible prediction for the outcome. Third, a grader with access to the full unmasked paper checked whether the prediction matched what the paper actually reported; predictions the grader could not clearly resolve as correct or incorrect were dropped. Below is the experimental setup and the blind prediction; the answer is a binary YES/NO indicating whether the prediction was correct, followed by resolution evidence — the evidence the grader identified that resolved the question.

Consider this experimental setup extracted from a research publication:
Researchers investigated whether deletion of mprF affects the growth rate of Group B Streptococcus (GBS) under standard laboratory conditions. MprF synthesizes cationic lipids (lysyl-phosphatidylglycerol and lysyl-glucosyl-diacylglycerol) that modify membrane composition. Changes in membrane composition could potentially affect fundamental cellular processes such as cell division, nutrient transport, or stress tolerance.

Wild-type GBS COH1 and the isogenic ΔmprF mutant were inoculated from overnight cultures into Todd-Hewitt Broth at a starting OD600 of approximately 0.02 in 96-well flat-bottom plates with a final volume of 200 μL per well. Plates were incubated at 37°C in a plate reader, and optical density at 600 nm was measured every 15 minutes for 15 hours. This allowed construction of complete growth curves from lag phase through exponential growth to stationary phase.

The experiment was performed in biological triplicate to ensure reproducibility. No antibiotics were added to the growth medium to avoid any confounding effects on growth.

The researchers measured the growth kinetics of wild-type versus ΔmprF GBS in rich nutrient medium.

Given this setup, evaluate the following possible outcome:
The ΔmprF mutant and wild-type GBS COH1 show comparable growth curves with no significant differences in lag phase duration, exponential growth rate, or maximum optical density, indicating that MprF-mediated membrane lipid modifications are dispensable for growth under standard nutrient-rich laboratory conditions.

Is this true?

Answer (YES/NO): YES